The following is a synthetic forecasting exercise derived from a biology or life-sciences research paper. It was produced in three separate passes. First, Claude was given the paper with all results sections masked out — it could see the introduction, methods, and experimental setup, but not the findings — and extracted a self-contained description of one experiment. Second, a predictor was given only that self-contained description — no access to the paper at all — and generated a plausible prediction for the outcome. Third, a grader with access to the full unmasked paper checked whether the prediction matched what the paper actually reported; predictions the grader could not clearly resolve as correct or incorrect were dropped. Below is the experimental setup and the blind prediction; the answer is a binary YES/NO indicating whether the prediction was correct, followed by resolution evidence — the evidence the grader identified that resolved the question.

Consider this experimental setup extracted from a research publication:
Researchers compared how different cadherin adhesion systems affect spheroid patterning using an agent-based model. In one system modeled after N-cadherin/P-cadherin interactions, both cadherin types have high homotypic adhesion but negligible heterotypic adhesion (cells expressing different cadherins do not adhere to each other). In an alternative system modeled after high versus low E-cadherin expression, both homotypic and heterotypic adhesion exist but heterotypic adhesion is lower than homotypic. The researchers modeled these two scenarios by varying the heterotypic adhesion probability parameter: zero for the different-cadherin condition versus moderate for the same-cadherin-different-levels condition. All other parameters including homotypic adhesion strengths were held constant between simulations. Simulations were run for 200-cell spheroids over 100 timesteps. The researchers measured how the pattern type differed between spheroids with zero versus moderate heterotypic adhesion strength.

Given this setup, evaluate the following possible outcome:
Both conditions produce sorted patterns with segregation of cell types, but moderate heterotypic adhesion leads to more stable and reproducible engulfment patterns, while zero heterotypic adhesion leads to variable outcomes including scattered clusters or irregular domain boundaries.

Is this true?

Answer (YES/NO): NO